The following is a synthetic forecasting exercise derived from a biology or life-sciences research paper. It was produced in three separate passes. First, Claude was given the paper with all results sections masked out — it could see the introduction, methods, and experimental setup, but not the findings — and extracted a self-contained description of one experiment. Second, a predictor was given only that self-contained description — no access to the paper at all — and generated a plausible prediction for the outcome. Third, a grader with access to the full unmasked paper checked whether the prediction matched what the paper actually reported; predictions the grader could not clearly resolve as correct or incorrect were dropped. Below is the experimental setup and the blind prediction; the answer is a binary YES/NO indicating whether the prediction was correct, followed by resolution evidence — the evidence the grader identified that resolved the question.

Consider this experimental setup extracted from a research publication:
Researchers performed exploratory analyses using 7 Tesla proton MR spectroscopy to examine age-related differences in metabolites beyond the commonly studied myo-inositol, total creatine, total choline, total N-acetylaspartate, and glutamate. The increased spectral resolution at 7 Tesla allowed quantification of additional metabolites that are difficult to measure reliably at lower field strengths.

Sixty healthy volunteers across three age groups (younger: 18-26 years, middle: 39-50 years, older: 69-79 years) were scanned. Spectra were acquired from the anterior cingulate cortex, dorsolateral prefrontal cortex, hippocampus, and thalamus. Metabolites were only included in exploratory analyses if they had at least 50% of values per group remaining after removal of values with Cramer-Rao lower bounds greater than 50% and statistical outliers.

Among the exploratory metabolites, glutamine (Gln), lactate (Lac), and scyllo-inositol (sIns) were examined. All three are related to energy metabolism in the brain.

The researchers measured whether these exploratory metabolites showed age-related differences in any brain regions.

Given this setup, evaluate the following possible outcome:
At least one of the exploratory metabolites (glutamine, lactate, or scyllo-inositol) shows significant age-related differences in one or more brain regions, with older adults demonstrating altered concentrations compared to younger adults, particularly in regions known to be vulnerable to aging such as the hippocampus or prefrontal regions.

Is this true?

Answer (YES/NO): YES